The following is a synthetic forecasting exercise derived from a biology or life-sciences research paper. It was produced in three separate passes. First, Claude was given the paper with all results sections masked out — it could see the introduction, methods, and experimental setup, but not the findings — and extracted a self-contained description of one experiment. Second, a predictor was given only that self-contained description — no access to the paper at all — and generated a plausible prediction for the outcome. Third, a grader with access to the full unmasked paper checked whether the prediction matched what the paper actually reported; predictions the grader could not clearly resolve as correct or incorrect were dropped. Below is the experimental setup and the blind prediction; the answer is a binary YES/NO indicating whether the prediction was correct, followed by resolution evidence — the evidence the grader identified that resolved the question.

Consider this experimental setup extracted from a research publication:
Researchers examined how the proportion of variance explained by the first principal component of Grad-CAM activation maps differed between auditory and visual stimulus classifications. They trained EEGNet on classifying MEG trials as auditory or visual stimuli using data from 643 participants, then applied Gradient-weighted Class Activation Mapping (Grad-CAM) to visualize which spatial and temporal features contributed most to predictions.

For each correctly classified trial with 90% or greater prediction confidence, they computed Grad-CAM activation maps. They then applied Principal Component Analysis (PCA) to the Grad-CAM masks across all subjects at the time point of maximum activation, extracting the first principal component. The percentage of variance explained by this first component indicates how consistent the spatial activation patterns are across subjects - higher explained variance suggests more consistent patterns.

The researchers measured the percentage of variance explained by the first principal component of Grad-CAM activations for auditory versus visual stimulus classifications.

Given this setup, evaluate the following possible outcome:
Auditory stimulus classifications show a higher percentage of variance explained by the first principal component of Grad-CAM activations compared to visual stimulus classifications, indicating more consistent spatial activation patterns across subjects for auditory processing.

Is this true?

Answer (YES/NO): NO